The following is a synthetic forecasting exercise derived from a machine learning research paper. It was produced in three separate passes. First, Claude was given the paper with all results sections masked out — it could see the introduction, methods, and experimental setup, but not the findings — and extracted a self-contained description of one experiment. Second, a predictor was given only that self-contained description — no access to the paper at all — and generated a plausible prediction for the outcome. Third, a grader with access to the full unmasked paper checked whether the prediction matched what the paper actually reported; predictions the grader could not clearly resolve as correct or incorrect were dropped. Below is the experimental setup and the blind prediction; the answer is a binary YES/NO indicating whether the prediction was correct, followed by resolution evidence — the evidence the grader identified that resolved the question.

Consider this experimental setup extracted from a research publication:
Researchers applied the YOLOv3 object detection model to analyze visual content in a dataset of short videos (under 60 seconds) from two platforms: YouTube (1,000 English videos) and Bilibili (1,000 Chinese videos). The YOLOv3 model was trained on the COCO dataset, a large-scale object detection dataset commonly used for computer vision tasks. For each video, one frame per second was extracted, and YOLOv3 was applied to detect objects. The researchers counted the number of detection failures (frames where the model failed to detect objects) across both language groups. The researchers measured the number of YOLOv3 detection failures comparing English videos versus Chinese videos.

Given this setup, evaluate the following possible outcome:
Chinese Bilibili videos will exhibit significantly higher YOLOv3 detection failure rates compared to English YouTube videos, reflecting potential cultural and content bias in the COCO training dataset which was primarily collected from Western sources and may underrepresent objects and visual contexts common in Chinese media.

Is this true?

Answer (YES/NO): YES